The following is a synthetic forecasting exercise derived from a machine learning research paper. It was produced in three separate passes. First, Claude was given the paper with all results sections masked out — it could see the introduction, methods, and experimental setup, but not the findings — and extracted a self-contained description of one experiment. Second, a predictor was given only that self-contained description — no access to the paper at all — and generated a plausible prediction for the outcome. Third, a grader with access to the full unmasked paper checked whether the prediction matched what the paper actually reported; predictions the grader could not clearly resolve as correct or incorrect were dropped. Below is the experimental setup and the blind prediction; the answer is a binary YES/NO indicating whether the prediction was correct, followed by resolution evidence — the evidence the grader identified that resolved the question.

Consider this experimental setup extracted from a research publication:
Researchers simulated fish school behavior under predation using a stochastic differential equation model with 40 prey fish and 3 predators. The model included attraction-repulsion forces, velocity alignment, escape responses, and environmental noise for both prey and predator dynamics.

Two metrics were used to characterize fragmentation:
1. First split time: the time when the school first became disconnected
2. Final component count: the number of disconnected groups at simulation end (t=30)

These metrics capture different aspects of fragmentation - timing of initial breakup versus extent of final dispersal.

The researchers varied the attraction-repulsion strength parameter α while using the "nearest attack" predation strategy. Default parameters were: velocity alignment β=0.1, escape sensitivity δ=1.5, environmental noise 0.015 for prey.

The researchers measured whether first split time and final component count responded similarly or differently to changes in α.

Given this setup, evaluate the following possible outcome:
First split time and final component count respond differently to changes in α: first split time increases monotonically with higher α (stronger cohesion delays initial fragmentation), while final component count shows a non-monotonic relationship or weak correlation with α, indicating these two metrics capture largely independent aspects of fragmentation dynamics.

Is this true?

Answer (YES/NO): NO